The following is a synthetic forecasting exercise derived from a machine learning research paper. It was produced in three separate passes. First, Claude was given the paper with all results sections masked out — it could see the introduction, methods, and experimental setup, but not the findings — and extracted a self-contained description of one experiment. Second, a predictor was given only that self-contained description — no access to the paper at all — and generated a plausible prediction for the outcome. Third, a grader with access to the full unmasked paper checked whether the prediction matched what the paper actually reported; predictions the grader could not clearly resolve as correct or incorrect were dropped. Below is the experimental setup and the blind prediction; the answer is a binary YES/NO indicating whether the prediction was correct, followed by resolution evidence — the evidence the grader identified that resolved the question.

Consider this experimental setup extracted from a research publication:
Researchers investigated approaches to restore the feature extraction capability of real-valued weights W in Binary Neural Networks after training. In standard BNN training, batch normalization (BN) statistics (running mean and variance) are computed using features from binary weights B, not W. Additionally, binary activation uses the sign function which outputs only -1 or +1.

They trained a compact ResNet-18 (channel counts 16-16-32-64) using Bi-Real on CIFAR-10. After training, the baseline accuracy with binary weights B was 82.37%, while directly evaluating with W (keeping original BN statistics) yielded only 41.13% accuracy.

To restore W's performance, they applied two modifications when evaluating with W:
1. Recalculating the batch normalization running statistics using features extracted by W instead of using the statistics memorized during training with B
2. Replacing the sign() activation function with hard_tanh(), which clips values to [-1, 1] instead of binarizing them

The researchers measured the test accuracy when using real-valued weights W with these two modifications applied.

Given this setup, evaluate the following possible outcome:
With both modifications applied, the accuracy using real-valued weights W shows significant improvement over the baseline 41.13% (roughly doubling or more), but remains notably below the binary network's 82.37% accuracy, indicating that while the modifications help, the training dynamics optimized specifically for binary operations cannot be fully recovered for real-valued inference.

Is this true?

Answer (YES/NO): NO